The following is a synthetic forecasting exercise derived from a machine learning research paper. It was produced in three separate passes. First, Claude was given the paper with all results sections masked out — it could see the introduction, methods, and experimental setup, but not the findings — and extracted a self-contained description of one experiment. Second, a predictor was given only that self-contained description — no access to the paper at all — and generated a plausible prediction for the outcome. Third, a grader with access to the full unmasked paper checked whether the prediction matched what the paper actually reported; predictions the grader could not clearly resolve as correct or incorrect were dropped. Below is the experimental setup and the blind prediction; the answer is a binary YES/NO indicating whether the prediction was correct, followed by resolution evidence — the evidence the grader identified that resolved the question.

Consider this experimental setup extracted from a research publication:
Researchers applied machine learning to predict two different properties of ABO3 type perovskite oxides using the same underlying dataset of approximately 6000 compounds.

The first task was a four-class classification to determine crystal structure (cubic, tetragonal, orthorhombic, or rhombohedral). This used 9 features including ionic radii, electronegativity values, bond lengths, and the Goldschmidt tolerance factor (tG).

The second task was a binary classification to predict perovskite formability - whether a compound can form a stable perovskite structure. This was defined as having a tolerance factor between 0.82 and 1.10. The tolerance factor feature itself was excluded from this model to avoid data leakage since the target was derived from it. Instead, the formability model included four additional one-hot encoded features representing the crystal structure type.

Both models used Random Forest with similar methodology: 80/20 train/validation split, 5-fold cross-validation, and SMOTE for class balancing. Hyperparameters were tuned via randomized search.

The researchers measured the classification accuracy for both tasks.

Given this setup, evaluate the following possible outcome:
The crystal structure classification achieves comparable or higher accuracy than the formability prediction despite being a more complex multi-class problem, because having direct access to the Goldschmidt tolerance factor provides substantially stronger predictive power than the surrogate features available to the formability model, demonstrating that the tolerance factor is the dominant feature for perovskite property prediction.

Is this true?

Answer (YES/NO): NO